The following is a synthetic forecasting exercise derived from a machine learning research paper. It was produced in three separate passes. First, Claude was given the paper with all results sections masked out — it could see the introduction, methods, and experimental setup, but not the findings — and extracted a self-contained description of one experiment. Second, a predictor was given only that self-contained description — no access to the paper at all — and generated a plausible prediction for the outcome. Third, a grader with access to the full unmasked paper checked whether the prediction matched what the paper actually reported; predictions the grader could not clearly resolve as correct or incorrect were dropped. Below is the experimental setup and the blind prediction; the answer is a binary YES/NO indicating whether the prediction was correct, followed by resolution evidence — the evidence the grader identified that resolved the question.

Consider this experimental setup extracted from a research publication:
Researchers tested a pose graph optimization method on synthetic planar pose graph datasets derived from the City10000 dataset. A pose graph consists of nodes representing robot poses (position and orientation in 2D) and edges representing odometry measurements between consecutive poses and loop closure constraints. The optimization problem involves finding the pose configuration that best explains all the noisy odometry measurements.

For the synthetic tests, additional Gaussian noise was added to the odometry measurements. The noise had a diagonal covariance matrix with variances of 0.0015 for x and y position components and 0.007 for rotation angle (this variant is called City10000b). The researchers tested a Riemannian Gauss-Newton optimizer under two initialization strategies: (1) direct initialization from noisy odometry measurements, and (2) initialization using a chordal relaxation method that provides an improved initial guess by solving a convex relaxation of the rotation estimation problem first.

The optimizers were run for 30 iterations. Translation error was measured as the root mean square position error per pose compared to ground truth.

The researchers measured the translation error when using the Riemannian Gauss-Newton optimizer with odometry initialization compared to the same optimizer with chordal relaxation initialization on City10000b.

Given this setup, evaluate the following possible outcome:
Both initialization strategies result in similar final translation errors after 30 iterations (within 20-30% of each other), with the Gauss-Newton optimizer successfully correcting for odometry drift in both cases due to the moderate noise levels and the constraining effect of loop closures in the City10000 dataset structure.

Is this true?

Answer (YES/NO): NO